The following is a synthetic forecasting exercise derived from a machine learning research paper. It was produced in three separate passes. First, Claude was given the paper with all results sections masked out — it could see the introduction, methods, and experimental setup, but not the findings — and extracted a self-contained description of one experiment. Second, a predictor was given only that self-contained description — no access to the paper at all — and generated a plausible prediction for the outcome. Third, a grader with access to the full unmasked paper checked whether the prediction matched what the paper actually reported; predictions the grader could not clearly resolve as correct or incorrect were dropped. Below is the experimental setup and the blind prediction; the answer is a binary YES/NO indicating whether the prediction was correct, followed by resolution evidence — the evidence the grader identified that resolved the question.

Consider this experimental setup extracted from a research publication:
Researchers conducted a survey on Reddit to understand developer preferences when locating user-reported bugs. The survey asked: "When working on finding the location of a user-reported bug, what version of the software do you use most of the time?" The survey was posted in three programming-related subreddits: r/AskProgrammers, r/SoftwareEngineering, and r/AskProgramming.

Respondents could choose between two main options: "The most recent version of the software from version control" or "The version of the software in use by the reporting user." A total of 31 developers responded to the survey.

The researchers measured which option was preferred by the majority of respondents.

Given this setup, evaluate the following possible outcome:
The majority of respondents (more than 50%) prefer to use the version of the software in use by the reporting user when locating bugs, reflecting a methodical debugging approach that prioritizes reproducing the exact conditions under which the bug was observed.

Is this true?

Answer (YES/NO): NO